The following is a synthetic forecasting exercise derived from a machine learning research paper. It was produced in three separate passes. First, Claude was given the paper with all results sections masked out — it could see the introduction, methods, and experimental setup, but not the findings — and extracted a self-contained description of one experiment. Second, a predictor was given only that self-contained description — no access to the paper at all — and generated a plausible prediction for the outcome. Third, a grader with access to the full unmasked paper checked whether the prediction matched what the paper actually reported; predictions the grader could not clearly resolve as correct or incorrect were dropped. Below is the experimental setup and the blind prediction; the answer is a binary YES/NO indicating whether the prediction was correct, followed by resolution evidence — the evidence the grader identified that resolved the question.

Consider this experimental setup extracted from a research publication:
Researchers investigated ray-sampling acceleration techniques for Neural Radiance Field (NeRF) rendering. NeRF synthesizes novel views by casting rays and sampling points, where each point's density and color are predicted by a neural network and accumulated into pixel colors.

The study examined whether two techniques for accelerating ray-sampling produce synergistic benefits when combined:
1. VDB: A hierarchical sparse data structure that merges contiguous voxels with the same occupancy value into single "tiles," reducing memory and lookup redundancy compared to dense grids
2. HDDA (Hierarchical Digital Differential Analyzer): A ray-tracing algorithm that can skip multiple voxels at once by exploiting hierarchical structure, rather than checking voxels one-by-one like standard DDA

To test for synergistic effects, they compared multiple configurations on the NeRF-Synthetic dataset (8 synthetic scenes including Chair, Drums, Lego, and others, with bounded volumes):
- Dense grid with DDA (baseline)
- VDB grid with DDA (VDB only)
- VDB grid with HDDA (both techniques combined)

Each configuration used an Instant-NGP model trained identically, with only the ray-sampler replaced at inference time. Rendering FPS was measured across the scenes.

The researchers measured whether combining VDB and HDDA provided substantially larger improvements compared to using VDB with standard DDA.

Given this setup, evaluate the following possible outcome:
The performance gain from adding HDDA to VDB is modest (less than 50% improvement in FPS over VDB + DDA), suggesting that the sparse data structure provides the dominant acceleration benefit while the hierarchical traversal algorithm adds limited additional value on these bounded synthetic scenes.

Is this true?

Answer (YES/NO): NO